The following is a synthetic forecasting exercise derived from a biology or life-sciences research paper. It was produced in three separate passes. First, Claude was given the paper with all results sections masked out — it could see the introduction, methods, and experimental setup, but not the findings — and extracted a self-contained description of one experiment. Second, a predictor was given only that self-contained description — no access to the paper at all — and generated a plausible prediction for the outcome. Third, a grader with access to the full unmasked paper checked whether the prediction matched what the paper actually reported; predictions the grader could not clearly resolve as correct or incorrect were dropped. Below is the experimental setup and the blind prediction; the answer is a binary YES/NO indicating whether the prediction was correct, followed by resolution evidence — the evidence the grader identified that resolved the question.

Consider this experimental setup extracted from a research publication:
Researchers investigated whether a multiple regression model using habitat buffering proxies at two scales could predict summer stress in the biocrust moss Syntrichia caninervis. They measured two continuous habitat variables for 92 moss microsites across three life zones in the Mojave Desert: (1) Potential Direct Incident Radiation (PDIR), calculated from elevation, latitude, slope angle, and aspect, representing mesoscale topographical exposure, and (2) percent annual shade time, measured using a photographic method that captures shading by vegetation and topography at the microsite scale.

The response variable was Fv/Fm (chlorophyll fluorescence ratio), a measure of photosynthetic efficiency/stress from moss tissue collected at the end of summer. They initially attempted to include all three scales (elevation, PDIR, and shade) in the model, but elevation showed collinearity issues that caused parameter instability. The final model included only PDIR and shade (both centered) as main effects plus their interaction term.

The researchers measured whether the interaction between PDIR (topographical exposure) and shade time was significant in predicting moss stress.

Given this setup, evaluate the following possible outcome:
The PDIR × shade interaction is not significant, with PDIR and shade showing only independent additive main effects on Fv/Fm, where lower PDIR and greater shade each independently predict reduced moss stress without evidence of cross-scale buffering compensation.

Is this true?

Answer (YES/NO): NO